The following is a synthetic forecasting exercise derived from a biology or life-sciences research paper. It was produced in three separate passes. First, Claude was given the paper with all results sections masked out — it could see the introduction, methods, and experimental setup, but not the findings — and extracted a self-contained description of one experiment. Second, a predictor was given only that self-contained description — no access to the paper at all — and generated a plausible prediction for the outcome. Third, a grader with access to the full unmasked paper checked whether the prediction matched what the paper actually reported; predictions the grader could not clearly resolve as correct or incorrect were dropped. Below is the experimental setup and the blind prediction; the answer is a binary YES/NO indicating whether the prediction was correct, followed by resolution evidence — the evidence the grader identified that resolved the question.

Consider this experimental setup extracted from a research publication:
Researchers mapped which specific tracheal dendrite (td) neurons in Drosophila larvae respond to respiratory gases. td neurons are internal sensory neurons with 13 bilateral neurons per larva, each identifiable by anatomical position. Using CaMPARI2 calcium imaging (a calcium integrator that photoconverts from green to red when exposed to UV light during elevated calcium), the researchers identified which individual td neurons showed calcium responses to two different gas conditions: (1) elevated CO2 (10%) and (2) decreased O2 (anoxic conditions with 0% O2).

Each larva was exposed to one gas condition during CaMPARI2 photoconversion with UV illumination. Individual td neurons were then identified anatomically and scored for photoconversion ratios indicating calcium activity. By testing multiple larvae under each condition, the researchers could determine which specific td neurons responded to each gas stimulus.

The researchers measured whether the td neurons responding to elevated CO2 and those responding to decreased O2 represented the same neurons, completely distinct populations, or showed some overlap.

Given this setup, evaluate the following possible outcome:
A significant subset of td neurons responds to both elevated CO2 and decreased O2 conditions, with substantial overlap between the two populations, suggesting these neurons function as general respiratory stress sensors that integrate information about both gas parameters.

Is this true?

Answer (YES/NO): NO